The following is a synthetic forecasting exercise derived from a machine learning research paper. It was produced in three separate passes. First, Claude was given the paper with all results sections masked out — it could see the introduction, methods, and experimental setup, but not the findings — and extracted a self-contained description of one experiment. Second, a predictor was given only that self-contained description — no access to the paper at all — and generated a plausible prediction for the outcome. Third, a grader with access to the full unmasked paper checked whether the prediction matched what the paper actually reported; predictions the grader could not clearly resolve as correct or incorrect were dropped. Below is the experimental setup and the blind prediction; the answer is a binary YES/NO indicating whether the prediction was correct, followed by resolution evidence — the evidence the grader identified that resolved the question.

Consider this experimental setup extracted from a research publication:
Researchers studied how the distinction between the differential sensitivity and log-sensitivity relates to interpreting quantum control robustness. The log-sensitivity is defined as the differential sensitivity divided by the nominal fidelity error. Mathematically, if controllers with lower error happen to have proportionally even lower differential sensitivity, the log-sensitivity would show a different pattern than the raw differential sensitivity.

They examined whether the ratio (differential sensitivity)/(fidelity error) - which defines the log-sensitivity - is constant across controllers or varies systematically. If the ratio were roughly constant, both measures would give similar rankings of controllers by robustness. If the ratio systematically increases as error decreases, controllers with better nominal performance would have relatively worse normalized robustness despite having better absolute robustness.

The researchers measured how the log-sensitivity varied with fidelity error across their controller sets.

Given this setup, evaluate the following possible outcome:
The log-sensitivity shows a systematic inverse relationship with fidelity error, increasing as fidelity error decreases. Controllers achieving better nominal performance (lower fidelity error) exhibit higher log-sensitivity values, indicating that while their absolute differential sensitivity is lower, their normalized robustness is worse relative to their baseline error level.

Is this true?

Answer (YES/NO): YES